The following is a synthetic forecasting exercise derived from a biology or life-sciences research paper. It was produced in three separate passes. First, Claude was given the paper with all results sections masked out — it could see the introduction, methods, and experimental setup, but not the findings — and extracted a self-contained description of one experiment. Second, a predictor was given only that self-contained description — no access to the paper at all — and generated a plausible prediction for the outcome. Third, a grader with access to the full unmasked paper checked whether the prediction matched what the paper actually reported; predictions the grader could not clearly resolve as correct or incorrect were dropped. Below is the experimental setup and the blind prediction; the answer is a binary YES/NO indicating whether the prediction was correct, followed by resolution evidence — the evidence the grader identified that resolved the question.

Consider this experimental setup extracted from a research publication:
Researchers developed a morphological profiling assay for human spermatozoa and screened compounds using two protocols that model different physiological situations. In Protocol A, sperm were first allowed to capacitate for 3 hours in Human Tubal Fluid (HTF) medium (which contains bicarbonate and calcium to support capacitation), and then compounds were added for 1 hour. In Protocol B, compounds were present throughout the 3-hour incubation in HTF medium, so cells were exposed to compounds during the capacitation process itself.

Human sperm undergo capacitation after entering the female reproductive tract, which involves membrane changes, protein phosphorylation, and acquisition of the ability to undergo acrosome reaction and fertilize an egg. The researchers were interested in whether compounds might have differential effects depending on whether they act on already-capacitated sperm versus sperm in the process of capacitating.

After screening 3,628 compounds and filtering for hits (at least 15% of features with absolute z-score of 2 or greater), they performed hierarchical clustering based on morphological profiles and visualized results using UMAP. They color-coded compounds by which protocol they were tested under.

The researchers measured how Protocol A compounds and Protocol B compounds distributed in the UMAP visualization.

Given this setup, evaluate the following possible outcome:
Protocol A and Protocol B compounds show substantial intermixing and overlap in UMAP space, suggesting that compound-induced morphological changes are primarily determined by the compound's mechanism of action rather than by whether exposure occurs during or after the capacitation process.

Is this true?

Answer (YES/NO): NO